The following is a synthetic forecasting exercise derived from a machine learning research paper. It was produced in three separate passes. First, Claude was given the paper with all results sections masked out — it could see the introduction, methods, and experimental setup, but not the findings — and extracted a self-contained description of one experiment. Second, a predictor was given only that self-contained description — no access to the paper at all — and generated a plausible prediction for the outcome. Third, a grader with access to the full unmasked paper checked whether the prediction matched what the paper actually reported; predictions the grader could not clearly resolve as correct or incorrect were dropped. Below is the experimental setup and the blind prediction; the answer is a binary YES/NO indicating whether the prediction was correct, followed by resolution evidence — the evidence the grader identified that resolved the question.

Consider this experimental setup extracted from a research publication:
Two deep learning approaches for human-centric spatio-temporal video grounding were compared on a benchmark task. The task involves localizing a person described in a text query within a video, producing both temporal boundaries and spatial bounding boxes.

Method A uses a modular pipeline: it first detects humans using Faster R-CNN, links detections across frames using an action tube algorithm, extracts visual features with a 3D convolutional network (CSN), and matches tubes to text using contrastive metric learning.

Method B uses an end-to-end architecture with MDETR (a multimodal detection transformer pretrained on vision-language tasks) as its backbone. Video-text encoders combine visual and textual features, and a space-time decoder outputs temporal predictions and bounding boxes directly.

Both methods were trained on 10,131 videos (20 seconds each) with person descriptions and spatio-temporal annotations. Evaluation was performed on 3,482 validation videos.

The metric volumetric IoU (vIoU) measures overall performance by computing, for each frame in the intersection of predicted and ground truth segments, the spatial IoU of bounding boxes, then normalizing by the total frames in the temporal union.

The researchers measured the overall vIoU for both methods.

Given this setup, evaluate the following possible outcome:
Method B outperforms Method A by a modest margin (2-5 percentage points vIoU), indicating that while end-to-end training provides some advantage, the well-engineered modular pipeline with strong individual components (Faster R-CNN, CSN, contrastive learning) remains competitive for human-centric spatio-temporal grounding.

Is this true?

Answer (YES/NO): NO